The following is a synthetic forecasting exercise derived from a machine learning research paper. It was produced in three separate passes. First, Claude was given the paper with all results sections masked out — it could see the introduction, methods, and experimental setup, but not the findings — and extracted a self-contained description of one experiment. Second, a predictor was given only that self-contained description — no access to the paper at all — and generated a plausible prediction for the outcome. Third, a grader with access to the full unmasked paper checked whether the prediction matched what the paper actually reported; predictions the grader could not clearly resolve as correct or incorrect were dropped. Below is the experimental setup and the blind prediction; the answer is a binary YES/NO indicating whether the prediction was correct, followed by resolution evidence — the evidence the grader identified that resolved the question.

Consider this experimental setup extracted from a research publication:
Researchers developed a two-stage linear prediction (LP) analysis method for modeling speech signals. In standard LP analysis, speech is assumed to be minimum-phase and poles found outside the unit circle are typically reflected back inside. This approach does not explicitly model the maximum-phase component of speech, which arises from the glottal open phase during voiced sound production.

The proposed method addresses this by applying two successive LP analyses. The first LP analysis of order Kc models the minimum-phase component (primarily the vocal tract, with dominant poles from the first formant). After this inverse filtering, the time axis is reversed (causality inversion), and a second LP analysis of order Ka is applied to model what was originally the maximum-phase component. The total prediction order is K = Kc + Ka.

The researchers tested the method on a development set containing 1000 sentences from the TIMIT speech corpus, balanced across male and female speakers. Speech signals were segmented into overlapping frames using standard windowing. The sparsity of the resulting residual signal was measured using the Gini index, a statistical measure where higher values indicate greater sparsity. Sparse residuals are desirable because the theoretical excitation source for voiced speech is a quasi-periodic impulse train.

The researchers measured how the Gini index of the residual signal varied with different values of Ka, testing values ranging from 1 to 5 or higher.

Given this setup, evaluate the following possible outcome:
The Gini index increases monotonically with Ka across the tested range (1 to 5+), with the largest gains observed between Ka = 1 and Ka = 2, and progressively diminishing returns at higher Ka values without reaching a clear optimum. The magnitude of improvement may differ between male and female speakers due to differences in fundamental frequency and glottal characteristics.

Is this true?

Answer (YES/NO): NO